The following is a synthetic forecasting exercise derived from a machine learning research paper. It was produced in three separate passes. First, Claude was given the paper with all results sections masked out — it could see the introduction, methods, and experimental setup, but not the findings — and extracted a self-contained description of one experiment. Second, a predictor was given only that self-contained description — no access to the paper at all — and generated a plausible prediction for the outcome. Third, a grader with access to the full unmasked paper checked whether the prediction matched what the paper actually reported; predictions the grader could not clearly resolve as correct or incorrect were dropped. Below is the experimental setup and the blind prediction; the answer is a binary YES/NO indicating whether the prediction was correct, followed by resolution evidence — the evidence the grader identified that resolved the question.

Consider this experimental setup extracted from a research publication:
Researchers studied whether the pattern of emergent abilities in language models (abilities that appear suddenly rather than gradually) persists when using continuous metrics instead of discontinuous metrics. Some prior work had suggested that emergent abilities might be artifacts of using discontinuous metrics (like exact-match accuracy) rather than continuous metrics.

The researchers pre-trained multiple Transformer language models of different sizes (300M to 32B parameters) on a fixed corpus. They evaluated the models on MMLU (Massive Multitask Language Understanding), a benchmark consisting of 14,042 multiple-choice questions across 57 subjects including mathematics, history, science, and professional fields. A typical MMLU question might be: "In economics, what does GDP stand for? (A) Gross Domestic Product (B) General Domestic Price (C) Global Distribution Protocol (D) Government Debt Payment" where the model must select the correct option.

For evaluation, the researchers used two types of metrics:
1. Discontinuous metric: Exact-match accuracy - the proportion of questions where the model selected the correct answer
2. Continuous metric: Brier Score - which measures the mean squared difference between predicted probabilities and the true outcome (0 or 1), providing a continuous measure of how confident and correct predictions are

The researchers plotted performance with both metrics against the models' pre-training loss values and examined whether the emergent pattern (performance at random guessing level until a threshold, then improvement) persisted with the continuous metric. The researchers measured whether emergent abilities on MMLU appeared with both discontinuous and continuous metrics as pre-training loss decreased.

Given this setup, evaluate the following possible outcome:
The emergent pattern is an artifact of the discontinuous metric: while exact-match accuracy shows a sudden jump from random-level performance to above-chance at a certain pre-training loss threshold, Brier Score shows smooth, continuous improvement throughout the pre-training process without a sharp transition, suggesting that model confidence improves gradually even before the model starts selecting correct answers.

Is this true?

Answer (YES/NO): NO